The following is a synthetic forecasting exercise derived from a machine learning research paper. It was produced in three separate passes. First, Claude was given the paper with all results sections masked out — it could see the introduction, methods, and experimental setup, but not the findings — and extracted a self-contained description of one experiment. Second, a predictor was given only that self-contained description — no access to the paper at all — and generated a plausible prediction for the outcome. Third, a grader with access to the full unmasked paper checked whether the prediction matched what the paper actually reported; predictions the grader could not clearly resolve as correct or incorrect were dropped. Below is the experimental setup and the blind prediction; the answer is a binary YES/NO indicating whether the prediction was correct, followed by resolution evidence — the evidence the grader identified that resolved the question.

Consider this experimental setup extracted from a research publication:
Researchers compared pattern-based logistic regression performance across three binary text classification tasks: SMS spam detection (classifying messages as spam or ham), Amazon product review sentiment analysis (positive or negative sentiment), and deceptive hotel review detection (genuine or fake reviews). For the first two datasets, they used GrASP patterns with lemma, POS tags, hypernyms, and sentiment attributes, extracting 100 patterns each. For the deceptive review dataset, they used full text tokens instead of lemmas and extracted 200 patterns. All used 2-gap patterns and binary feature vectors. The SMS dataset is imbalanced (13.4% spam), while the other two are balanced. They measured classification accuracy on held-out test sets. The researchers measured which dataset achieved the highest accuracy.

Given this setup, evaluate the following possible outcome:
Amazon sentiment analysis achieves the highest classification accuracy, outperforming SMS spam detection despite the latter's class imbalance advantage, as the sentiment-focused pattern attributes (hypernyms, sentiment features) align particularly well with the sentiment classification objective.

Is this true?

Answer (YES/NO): NO